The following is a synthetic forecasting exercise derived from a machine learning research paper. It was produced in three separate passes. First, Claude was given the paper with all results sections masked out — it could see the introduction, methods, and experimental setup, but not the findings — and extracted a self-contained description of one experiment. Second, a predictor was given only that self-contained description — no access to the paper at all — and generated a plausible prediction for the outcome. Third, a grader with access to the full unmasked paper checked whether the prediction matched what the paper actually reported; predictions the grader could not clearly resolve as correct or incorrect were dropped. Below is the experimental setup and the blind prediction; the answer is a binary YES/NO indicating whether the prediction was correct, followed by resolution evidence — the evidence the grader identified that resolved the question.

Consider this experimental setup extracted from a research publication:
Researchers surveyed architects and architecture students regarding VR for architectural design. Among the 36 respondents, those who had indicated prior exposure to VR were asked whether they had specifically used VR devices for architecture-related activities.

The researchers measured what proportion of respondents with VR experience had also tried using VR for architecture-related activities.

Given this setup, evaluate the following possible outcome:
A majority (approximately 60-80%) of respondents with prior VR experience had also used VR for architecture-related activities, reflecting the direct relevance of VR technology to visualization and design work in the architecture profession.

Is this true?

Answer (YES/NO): NO